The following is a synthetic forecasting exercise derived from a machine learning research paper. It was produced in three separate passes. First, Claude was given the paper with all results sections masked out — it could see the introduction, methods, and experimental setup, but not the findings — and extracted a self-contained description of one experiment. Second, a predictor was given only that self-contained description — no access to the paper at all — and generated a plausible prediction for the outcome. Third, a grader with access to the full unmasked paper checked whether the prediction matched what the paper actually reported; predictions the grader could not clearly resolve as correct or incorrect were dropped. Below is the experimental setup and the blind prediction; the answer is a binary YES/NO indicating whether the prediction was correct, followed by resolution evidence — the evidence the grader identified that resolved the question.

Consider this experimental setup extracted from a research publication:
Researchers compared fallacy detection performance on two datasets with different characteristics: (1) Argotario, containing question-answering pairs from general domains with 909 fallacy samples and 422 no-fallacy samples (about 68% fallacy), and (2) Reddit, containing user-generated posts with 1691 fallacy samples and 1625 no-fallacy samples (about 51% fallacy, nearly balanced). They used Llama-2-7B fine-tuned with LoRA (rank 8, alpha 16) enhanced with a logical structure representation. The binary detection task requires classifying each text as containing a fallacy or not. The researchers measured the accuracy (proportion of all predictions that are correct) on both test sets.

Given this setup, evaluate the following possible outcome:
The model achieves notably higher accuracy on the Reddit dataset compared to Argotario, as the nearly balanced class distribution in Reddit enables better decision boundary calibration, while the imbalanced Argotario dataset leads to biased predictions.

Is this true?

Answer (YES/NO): NO